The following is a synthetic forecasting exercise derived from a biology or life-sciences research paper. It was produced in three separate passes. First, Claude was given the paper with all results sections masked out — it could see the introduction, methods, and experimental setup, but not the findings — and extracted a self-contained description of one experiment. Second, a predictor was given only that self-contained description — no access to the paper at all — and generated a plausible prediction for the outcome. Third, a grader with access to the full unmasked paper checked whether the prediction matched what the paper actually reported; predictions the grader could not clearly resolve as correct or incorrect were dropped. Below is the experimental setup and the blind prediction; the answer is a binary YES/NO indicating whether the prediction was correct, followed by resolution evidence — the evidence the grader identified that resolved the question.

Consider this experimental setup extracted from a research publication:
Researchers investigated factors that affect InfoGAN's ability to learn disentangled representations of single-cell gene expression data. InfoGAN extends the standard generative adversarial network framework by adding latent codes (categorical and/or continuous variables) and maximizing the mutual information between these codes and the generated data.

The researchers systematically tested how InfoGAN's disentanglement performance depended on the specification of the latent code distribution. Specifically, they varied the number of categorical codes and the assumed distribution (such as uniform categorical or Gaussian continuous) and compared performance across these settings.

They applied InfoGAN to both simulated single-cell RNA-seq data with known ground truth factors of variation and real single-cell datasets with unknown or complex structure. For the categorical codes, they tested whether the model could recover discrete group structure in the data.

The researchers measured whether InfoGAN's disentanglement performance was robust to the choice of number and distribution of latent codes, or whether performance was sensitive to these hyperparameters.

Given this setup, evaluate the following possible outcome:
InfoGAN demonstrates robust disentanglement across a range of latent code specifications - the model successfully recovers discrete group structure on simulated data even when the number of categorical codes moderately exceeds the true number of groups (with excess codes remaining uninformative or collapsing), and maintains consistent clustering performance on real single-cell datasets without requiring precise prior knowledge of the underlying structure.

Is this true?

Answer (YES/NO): NO